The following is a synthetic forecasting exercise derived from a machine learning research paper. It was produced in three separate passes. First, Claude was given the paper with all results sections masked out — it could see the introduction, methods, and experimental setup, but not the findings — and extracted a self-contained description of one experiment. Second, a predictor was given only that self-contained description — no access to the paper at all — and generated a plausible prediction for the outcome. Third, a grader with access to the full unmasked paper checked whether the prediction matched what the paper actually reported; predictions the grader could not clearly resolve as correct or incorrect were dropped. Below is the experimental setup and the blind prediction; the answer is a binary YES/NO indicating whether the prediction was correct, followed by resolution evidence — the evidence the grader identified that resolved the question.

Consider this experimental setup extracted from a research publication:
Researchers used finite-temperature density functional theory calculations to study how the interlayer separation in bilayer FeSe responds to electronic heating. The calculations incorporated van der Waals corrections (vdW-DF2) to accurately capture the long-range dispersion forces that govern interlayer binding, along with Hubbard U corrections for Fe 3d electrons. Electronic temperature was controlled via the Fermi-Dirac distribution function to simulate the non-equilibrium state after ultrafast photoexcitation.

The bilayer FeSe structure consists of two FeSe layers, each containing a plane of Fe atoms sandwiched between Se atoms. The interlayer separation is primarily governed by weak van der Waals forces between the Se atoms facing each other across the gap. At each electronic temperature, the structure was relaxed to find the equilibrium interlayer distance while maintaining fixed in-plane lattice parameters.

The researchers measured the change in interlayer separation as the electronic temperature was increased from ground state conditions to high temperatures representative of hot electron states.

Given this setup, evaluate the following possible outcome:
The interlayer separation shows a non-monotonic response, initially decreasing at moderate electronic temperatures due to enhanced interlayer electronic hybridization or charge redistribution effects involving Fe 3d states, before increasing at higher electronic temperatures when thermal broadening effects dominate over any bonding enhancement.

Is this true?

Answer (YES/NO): YES